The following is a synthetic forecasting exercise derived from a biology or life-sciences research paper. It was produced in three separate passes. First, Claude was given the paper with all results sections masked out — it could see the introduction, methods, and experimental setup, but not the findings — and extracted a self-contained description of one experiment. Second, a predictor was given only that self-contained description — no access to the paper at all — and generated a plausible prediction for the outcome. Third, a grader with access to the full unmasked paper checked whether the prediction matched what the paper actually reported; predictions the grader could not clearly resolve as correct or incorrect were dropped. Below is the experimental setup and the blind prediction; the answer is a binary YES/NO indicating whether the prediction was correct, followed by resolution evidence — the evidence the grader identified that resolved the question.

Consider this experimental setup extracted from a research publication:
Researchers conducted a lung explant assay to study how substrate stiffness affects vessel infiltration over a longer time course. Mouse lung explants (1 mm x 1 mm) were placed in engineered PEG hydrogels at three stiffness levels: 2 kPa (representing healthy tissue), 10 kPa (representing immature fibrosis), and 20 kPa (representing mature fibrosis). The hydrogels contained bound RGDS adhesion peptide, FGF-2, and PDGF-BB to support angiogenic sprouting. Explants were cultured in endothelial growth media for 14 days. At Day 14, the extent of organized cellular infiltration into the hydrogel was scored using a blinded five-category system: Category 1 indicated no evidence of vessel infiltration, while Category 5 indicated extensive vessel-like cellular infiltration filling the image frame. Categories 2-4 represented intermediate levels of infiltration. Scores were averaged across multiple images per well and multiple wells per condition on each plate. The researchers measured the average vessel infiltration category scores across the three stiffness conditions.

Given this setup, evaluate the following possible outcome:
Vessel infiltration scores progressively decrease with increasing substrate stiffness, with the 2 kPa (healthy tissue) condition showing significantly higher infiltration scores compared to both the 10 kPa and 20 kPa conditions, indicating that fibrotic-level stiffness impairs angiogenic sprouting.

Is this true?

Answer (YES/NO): NO